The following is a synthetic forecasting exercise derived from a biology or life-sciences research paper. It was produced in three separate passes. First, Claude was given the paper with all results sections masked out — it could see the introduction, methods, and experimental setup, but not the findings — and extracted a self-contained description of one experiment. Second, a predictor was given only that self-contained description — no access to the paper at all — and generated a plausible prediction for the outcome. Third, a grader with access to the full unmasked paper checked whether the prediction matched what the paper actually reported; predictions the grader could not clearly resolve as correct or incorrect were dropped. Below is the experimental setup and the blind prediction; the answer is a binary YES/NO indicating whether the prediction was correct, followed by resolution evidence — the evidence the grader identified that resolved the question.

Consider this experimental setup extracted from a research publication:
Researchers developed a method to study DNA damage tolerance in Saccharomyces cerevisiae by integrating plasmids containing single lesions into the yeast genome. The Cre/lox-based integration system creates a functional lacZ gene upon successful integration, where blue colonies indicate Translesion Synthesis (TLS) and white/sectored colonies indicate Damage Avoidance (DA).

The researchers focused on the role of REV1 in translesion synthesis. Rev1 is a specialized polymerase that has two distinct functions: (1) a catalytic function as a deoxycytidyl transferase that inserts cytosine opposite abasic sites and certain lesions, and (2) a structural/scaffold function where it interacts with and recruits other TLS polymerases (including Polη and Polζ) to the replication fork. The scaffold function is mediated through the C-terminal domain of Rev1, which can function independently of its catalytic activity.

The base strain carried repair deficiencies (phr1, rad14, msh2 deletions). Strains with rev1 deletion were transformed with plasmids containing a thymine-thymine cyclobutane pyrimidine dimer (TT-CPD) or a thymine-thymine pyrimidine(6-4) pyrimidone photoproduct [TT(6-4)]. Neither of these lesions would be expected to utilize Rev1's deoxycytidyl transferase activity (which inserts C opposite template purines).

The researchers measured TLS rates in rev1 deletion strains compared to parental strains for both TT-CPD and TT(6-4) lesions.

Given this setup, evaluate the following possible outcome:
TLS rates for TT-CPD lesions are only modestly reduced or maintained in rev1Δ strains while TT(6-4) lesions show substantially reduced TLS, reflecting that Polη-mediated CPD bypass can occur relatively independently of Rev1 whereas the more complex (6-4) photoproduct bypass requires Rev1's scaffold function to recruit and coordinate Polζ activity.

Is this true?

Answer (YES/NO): YES